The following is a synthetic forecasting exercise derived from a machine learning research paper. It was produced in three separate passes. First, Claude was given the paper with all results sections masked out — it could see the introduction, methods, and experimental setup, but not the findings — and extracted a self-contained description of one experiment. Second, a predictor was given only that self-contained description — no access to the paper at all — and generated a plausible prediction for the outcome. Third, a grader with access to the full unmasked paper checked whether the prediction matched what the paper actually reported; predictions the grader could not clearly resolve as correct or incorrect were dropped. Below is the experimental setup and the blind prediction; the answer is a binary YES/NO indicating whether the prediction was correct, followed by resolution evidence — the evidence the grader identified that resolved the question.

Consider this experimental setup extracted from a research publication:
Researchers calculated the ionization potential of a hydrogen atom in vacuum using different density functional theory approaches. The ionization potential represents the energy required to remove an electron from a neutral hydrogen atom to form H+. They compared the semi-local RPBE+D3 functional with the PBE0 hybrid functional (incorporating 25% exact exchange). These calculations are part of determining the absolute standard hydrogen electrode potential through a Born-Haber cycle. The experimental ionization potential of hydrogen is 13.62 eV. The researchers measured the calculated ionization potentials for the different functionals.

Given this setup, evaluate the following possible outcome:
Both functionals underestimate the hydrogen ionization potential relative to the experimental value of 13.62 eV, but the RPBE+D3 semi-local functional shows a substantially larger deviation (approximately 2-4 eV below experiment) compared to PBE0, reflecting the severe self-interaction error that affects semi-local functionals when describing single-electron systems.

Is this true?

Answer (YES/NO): NO